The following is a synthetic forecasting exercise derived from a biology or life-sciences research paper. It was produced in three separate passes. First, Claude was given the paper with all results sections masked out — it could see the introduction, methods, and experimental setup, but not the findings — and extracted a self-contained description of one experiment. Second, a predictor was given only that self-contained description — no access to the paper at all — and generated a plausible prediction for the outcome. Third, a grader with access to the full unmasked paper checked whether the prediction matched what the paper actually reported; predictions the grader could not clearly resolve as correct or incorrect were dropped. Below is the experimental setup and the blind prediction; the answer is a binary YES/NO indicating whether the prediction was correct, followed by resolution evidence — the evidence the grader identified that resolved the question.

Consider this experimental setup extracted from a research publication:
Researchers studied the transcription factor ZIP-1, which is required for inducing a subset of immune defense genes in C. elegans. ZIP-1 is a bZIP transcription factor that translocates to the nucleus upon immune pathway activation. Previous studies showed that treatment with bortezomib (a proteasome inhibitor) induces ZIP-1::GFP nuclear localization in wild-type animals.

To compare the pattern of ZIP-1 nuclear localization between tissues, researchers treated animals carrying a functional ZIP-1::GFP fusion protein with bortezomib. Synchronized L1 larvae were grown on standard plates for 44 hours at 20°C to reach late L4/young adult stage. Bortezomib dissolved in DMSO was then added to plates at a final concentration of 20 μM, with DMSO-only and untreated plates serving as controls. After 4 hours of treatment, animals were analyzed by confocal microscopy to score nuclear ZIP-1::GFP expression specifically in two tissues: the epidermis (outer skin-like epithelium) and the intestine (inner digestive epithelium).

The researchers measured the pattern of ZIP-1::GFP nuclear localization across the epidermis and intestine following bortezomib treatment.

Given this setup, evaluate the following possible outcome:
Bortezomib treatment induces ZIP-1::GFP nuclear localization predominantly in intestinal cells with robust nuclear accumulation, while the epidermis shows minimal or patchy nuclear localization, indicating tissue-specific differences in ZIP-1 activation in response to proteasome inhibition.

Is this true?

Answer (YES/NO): YES